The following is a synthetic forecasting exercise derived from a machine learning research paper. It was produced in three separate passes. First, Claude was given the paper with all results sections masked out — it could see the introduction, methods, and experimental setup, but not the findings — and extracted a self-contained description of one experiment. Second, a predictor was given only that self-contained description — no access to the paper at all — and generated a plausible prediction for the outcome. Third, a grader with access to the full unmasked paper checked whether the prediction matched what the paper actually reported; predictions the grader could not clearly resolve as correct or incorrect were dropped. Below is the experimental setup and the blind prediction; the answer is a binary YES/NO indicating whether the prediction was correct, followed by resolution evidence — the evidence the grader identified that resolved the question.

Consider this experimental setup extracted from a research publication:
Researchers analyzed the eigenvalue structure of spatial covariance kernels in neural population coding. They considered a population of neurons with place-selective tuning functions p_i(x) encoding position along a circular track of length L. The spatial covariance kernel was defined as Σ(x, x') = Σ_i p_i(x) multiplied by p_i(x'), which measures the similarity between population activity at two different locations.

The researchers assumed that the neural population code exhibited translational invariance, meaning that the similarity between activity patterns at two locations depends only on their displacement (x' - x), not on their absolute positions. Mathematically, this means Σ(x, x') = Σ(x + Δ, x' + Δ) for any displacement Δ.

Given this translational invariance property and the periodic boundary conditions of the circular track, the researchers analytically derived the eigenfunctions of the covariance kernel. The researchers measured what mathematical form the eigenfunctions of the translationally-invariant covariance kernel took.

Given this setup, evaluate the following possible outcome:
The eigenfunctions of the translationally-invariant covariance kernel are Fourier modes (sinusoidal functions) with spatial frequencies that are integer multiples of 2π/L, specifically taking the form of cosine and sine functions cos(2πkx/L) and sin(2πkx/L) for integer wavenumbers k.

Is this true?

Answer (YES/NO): YES